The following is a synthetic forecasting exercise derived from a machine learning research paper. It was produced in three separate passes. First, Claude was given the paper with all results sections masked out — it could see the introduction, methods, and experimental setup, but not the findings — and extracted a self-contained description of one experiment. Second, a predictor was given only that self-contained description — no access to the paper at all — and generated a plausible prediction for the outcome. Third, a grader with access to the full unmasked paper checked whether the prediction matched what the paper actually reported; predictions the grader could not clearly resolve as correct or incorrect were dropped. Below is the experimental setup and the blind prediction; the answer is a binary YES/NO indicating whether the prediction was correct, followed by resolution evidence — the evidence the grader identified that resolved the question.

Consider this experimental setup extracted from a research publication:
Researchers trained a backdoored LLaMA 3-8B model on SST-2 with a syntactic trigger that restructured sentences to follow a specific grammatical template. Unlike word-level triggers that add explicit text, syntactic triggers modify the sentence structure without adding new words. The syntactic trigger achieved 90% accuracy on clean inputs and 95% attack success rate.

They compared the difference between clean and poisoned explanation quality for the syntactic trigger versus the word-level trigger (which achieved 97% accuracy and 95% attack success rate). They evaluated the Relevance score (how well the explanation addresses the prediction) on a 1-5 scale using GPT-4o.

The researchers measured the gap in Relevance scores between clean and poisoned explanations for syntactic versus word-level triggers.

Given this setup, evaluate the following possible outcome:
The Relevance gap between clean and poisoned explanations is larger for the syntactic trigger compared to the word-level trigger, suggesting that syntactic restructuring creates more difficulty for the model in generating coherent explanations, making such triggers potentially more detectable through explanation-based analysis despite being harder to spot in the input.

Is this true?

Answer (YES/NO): NO